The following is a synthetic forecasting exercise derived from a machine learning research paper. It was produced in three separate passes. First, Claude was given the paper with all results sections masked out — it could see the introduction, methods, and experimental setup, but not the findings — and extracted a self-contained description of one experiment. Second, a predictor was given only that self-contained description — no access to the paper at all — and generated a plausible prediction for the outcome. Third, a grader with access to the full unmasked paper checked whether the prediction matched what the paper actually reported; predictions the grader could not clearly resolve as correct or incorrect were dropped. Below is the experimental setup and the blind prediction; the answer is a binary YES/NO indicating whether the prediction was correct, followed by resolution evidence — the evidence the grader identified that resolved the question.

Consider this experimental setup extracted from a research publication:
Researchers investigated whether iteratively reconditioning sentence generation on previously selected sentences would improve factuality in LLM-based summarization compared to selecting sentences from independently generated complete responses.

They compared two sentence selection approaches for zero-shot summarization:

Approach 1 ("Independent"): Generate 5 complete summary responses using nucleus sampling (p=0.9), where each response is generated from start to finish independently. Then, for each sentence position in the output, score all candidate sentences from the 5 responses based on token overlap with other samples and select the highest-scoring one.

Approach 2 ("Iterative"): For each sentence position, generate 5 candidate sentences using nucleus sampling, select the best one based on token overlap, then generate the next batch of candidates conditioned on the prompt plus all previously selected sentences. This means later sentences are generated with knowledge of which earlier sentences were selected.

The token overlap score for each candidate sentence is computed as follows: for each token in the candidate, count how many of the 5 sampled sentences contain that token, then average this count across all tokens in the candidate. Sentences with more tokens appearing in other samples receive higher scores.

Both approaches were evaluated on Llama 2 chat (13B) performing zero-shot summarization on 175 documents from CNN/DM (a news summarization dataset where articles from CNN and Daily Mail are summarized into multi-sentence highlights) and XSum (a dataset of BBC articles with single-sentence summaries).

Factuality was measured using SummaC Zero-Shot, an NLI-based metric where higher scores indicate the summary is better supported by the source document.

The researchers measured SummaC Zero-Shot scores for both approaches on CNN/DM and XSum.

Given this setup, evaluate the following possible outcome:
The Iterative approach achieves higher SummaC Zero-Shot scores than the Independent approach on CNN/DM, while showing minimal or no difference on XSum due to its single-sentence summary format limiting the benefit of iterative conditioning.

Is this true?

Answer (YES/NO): NO